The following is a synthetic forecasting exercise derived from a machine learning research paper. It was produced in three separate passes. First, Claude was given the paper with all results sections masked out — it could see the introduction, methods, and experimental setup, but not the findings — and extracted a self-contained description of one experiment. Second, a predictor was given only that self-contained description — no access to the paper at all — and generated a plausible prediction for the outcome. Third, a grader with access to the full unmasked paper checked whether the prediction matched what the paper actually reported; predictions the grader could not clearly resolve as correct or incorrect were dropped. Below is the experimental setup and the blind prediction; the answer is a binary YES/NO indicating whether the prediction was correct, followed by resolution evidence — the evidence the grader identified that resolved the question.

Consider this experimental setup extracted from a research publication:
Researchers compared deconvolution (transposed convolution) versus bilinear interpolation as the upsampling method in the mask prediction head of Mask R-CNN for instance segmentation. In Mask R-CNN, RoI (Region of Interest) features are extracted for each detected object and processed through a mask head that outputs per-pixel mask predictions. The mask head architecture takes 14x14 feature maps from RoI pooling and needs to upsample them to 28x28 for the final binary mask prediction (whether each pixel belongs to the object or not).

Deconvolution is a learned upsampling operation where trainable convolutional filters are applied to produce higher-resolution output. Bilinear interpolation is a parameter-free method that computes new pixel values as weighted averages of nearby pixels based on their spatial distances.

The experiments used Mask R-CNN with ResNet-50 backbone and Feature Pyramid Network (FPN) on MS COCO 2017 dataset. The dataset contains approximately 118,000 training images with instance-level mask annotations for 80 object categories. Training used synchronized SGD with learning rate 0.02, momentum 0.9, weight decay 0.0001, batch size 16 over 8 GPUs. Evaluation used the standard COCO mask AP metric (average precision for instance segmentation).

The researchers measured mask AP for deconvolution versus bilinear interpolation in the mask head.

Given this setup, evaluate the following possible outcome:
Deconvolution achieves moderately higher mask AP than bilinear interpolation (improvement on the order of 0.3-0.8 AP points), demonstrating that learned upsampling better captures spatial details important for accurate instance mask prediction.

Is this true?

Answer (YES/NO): NO